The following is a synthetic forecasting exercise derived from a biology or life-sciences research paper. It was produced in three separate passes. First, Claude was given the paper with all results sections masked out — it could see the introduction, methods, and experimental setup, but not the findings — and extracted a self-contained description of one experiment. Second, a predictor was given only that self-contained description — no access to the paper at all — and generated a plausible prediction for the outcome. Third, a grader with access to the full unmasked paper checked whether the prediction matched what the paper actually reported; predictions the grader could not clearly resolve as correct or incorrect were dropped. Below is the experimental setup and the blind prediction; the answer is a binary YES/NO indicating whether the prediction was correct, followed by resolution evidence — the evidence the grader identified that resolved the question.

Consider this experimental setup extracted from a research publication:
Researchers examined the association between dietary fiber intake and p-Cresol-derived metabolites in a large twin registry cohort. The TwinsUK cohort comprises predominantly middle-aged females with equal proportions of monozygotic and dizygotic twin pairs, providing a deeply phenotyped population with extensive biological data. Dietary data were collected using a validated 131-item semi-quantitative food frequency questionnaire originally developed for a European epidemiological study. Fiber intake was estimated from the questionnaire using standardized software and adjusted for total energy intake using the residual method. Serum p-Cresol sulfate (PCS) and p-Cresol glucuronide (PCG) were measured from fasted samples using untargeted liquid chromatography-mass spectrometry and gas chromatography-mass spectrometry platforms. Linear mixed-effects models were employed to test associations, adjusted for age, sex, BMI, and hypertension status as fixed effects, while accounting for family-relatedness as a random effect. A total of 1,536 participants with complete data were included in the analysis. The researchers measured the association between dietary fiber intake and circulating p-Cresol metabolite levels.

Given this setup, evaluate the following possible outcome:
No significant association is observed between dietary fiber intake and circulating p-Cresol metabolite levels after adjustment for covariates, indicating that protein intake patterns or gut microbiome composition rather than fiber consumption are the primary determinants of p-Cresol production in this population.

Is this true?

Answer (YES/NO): NO